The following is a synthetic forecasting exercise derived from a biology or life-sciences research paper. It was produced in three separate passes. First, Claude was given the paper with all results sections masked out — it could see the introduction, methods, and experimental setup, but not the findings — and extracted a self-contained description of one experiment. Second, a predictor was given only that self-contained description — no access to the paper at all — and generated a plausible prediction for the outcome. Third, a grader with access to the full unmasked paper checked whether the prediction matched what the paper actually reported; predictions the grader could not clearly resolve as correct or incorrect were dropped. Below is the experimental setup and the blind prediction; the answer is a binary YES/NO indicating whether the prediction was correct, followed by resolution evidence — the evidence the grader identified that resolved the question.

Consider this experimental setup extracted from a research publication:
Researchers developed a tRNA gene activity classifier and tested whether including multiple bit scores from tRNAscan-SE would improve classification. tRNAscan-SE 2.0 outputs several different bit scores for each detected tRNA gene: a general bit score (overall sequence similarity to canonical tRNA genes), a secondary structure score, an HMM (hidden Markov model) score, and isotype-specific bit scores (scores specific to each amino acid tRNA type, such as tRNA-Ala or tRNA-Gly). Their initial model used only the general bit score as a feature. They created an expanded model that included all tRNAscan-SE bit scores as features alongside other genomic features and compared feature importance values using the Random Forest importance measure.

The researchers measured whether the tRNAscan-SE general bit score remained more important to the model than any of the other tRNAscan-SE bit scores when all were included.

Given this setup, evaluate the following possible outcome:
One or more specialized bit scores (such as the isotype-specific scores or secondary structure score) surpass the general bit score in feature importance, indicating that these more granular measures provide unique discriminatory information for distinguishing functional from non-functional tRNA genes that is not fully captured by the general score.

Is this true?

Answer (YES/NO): NO